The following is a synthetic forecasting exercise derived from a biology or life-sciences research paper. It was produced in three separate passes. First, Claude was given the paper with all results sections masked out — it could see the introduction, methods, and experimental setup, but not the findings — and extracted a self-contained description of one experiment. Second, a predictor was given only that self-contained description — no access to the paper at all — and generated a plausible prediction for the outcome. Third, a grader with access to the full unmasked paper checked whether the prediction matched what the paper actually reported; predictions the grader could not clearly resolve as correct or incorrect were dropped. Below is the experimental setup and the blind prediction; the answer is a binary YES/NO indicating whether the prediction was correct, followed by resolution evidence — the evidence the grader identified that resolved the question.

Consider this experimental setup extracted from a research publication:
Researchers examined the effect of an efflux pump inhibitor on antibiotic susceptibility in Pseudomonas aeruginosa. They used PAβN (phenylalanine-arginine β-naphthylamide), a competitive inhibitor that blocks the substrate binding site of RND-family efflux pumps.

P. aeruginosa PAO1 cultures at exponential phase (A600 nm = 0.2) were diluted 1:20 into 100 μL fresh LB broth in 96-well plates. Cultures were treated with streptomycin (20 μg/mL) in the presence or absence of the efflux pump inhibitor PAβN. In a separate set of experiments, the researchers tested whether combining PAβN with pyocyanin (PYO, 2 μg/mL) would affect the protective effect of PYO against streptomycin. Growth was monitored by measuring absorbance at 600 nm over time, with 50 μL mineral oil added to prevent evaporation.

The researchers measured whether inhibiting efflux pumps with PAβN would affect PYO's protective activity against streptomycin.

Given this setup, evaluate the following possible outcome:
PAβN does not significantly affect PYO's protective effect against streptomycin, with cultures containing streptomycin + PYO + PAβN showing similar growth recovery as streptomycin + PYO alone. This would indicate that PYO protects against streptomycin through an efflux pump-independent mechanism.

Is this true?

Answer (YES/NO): NO